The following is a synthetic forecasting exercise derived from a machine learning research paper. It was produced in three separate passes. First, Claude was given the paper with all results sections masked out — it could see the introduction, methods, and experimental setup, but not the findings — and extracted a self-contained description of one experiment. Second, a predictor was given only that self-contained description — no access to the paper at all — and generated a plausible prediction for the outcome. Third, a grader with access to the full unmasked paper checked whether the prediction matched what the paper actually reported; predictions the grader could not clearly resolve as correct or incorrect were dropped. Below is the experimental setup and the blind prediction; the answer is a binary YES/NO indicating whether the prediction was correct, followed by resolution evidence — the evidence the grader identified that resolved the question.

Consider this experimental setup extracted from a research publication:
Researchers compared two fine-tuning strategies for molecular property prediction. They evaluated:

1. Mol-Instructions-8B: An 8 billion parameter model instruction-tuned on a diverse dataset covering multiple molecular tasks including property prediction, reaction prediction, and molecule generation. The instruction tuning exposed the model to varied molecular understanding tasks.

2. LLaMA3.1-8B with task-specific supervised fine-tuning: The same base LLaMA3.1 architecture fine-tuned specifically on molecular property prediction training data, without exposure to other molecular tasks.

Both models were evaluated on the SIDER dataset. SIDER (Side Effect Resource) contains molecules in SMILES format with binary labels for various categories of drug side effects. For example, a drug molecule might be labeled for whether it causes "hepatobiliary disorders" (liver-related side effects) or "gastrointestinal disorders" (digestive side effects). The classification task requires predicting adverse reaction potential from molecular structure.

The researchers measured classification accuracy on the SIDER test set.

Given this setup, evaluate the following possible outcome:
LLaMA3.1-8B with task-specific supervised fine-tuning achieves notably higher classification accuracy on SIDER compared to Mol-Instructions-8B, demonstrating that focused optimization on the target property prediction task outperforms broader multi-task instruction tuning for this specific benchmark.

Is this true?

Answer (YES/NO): YES